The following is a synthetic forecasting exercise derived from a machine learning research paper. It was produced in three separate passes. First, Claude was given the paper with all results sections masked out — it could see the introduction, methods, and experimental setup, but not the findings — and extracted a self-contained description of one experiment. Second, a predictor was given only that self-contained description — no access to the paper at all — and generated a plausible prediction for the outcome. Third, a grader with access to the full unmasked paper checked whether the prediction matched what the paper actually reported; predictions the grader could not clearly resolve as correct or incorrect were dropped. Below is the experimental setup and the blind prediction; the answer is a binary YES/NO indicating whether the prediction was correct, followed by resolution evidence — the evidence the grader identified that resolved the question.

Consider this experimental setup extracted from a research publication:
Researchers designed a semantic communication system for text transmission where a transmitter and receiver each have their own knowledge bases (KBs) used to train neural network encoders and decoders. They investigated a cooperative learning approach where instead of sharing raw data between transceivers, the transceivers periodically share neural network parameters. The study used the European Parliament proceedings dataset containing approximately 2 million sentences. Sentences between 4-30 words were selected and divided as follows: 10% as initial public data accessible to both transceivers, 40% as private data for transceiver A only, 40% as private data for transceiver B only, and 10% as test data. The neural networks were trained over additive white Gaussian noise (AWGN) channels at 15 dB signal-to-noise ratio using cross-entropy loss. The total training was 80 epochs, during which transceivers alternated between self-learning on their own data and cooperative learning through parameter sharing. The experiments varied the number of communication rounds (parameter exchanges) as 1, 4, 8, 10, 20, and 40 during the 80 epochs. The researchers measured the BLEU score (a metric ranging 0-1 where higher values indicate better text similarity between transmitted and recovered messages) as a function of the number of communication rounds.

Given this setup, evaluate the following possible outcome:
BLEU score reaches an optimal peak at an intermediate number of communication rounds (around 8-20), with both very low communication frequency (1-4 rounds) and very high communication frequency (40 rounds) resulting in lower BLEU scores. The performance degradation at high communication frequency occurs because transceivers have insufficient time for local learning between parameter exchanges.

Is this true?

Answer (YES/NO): NO